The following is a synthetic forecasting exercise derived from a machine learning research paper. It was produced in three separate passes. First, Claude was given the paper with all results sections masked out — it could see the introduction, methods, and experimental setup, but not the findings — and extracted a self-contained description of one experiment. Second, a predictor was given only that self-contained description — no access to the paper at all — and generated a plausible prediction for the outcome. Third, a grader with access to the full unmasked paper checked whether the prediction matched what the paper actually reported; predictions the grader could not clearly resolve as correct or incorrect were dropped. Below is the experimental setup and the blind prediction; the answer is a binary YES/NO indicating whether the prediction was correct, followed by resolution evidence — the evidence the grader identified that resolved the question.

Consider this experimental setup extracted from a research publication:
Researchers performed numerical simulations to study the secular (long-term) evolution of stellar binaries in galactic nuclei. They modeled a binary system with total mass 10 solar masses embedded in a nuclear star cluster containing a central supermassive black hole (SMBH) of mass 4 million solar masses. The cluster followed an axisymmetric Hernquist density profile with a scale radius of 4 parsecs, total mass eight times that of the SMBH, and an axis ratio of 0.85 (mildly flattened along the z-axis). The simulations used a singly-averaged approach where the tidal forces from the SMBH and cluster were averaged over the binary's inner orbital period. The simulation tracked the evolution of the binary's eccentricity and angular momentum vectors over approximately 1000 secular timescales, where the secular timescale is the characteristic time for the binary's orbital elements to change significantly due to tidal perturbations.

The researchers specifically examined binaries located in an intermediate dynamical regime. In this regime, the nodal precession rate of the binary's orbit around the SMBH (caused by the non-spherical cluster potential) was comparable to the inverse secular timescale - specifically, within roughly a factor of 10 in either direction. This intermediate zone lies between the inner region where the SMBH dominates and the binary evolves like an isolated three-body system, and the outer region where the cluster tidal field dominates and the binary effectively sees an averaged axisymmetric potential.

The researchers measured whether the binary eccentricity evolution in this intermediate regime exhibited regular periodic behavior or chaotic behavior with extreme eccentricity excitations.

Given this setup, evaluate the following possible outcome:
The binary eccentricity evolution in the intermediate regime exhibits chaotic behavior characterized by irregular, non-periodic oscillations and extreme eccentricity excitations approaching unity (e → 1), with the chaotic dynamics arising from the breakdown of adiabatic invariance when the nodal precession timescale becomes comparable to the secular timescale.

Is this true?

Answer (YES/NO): YES